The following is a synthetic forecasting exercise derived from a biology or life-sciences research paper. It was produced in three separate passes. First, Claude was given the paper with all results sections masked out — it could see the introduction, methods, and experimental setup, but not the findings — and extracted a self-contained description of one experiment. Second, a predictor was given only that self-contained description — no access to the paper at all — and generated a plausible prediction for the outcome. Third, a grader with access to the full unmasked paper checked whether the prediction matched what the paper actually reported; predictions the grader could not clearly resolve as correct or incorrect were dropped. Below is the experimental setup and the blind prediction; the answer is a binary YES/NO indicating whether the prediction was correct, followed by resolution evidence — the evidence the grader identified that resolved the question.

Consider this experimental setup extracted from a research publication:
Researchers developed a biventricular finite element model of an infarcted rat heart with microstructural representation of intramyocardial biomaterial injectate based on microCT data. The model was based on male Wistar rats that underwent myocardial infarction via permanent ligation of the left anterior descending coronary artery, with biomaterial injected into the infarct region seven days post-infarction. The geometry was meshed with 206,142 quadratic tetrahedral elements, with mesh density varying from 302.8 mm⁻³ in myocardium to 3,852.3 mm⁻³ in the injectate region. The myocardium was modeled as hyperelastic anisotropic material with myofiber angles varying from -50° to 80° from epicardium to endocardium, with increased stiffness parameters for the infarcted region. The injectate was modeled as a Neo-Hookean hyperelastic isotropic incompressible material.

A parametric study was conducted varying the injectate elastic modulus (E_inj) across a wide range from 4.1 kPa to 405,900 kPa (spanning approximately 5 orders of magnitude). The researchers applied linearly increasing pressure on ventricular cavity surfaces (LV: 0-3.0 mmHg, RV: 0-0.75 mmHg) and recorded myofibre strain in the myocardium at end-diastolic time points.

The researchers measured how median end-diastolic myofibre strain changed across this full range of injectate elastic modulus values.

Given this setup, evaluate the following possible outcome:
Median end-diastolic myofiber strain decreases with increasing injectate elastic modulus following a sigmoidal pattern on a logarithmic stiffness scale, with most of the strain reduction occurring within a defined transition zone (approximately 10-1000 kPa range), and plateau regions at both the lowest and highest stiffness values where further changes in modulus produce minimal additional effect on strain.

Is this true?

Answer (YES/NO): NO